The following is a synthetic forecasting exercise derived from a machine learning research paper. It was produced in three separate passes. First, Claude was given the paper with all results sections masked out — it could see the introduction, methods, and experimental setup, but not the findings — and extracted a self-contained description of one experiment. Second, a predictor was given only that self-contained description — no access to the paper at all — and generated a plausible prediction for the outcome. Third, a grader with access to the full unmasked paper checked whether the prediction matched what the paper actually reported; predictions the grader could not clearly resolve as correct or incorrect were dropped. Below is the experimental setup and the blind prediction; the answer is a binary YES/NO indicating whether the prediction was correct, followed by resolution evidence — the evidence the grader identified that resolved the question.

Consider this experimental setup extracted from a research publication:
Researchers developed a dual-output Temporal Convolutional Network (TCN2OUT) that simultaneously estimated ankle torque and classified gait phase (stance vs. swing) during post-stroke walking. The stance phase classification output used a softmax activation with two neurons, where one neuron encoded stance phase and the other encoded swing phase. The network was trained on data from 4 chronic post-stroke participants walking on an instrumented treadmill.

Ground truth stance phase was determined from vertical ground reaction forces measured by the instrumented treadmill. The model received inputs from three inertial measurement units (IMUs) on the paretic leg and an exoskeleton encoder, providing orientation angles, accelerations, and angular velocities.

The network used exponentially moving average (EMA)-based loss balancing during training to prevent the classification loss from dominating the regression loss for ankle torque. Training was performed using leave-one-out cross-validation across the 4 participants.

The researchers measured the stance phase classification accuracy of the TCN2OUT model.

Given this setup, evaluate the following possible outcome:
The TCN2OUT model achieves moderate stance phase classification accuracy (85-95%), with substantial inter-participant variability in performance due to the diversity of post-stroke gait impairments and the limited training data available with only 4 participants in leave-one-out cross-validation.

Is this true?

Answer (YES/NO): YES